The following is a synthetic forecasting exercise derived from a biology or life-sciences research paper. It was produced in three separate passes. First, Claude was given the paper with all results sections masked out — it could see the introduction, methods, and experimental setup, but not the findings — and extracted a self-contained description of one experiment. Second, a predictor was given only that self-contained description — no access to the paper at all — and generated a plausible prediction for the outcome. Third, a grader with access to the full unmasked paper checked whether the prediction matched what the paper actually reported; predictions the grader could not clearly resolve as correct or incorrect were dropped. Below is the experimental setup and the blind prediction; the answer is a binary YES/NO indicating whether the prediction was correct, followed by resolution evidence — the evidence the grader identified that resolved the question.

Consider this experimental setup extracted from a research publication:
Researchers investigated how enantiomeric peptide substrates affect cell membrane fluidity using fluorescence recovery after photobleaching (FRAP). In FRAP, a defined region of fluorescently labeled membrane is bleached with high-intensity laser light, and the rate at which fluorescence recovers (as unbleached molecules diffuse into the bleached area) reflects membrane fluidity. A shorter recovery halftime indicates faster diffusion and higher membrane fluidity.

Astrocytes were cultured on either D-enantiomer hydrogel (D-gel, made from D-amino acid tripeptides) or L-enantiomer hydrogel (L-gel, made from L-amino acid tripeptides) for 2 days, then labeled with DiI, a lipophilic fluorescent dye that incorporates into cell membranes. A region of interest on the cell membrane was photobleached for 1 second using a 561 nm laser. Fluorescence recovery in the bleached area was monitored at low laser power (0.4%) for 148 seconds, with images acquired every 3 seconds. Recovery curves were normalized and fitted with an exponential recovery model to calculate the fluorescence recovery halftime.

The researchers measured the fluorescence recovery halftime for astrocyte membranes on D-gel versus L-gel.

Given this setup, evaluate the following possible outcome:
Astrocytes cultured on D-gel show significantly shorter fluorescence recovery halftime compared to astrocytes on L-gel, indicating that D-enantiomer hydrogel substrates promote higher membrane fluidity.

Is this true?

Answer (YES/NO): NO